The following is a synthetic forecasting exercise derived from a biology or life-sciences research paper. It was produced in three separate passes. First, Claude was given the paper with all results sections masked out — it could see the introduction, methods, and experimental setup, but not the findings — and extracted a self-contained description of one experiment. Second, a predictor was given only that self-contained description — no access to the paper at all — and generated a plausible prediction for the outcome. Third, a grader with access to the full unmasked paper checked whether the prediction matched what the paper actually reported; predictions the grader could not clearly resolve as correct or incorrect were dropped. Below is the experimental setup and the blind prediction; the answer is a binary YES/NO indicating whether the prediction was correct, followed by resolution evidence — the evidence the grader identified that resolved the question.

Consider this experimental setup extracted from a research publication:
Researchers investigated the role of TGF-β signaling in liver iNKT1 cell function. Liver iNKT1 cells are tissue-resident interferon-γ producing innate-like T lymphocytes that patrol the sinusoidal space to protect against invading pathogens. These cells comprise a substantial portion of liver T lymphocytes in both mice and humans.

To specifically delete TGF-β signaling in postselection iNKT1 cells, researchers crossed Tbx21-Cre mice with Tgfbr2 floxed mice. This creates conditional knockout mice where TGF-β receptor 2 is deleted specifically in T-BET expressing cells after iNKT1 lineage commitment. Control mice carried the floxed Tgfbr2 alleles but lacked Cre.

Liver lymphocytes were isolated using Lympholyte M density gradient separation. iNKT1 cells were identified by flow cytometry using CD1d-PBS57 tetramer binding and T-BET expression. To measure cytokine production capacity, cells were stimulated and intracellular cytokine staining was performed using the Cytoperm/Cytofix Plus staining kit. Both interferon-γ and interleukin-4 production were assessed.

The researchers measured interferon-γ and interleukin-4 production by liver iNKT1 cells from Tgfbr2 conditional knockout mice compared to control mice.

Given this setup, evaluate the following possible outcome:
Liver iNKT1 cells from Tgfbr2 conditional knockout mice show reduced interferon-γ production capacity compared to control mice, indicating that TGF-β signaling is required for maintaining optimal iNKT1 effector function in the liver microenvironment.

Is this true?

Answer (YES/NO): YES